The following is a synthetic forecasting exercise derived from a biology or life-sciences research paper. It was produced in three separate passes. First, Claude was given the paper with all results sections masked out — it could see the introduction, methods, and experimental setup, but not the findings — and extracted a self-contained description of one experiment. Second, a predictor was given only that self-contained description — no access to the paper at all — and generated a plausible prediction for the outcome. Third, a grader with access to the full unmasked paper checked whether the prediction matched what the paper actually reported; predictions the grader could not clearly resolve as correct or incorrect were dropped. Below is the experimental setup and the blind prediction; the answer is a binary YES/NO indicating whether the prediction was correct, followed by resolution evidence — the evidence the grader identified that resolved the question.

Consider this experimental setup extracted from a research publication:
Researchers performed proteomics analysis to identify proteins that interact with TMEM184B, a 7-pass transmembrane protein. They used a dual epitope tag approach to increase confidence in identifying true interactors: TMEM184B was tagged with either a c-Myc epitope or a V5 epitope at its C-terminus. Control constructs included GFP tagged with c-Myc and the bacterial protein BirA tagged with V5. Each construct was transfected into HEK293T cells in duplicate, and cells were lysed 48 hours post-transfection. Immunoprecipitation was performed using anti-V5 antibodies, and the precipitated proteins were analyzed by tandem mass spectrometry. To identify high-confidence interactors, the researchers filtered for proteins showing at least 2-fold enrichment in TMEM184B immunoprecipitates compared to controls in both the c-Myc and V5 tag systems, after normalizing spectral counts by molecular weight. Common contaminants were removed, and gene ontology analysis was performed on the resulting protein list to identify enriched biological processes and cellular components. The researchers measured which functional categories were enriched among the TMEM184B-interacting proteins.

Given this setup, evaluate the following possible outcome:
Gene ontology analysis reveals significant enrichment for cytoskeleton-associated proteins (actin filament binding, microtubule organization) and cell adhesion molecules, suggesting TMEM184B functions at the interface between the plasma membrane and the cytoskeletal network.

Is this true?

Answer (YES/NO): NO